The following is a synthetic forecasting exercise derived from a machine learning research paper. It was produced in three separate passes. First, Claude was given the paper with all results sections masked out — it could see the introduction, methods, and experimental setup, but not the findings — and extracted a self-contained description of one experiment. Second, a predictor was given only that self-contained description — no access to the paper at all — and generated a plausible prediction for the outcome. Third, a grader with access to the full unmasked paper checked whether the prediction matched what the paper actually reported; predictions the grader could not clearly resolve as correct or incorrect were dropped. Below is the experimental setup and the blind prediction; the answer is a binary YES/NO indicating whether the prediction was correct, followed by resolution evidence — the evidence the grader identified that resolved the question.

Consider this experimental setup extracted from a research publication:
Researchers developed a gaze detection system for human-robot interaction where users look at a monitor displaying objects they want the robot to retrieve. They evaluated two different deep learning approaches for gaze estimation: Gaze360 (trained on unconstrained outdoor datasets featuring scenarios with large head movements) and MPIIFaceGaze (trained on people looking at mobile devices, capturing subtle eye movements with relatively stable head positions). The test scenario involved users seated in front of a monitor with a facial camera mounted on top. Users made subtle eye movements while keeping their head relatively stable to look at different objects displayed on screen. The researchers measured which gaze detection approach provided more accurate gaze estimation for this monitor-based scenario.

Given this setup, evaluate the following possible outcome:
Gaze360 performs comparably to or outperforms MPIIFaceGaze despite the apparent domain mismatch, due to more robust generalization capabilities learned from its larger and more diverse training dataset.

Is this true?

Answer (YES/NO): NO